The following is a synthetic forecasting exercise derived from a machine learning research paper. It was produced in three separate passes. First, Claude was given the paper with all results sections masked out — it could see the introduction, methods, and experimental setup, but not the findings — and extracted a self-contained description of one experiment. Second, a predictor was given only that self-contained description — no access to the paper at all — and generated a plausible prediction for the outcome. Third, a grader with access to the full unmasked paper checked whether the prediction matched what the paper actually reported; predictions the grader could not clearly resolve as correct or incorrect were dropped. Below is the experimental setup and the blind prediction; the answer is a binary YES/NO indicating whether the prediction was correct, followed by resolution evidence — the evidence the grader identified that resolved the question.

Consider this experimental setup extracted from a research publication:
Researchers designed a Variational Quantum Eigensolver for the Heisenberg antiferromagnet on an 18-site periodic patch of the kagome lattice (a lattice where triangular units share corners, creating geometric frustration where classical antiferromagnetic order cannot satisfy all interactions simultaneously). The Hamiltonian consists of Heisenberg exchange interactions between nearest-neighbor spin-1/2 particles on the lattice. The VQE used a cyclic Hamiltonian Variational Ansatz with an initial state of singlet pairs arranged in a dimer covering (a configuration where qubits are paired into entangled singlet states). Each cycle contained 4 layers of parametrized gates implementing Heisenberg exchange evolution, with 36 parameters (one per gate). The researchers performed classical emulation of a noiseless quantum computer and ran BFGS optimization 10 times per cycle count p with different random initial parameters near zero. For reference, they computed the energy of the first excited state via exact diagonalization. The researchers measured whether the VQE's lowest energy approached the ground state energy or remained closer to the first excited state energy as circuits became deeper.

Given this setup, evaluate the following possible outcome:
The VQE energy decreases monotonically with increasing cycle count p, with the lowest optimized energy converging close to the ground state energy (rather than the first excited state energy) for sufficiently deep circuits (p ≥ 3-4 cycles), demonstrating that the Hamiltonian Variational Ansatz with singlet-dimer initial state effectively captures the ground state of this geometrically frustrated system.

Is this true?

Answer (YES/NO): NO